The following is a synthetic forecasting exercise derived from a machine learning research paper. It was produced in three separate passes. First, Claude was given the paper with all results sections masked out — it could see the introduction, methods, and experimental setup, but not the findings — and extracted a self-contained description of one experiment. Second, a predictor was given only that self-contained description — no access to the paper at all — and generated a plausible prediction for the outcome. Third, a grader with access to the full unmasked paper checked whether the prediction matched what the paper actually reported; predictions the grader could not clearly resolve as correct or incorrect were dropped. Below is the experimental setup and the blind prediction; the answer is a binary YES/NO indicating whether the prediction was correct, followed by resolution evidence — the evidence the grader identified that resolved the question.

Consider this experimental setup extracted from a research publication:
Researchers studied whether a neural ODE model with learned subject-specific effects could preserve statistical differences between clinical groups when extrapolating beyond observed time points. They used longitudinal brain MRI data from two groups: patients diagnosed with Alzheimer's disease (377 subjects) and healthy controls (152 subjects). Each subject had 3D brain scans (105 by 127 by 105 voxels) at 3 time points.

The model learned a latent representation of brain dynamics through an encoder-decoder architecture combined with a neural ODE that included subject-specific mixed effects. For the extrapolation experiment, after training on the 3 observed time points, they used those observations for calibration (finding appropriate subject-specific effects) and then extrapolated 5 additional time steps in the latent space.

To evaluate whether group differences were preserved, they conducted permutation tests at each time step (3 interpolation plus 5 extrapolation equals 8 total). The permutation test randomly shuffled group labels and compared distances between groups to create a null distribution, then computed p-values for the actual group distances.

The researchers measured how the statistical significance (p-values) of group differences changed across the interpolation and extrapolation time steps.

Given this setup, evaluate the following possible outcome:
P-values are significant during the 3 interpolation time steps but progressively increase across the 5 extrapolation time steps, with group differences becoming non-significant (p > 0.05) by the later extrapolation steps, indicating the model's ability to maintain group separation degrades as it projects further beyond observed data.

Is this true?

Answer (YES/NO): NO